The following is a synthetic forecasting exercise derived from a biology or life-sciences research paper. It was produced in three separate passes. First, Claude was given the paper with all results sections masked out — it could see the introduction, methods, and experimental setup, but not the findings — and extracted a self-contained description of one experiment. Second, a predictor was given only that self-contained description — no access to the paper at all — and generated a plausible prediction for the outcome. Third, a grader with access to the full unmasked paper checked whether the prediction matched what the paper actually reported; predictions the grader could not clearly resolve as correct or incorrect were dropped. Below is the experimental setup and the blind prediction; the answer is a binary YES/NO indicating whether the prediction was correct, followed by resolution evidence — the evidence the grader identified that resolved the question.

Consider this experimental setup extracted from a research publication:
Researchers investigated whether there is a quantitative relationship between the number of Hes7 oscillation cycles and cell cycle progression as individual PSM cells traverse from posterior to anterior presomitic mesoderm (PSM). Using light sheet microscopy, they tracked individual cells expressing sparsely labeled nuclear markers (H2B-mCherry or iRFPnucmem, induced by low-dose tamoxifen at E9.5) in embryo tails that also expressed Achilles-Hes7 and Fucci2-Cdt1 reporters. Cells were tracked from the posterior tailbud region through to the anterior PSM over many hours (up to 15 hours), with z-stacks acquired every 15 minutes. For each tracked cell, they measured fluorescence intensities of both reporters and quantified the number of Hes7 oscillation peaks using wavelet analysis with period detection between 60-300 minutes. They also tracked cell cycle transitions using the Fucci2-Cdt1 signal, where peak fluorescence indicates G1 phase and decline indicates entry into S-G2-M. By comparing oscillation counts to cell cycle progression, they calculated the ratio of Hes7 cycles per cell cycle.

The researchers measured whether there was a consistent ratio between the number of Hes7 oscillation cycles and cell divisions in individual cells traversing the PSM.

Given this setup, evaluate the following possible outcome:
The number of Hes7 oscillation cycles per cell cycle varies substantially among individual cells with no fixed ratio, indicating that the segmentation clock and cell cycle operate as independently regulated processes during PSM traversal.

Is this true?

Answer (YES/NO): NO